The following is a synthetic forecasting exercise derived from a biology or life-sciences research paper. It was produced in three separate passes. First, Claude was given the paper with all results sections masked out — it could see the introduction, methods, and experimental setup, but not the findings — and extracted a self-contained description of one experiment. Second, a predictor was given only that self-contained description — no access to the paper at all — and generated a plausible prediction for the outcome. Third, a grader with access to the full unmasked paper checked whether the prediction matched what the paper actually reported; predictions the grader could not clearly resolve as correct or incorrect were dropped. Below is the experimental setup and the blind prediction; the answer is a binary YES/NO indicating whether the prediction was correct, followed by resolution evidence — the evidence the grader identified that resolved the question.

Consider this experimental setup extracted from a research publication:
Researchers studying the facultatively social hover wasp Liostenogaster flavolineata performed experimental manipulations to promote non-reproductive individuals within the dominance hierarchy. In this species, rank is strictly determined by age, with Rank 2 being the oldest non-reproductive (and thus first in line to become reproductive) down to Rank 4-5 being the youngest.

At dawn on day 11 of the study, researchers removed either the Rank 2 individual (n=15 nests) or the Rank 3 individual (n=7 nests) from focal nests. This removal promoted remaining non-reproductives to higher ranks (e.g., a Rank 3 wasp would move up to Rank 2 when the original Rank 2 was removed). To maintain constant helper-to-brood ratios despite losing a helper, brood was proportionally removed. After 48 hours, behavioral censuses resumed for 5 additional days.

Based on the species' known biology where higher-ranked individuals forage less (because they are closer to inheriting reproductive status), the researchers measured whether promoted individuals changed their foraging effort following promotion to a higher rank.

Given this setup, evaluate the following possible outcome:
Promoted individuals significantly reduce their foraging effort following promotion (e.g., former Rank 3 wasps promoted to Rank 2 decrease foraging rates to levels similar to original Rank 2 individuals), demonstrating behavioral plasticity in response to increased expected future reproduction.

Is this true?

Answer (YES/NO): YES